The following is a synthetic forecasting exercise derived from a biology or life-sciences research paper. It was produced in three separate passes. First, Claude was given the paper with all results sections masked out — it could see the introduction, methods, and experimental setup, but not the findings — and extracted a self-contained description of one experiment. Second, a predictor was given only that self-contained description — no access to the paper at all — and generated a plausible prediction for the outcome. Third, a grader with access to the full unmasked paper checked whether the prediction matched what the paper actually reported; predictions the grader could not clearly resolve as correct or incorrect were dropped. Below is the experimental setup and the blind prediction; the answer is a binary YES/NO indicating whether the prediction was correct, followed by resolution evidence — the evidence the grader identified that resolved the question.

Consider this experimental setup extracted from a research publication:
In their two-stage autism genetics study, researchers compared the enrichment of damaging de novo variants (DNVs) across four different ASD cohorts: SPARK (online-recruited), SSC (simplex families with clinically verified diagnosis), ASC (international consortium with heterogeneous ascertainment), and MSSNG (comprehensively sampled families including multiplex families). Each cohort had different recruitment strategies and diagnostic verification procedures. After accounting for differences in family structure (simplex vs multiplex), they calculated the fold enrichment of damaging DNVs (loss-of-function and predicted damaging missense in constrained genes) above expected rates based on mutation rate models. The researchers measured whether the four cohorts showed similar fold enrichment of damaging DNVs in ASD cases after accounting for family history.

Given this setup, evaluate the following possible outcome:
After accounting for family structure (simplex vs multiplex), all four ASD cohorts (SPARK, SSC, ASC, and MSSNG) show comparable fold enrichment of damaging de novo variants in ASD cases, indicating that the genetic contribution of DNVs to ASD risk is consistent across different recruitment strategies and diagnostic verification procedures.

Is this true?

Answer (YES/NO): YES